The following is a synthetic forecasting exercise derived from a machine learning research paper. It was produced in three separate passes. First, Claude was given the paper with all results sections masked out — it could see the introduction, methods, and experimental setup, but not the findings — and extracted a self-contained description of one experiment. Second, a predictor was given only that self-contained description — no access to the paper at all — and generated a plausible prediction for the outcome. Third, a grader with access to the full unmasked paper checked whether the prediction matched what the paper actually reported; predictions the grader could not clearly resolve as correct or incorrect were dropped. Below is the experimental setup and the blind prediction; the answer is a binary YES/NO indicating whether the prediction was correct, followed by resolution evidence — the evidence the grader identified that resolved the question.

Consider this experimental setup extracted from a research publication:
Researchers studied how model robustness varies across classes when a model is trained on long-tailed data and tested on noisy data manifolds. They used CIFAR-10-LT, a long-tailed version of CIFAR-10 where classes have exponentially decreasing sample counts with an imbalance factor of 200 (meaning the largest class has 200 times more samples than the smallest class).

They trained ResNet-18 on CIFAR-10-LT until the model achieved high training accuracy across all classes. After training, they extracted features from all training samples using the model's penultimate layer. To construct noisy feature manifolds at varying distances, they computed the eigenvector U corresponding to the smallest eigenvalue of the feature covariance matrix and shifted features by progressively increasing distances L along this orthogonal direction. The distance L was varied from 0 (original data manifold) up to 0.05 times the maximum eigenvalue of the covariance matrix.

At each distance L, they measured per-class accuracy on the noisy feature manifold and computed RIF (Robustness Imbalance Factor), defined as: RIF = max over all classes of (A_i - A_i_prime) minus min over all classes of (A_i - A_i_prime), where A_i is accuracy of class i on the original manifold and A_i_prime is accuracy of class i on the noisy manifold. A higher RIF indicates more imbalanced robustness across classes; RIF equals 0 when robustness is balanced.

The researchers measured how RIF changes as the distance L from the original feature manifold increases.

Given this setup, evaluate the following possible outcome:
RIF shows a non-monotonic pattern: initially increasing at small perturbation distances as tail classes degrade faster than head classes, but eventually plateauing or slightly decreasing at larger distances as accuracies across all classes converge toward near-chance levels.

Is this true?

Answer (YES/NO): NO